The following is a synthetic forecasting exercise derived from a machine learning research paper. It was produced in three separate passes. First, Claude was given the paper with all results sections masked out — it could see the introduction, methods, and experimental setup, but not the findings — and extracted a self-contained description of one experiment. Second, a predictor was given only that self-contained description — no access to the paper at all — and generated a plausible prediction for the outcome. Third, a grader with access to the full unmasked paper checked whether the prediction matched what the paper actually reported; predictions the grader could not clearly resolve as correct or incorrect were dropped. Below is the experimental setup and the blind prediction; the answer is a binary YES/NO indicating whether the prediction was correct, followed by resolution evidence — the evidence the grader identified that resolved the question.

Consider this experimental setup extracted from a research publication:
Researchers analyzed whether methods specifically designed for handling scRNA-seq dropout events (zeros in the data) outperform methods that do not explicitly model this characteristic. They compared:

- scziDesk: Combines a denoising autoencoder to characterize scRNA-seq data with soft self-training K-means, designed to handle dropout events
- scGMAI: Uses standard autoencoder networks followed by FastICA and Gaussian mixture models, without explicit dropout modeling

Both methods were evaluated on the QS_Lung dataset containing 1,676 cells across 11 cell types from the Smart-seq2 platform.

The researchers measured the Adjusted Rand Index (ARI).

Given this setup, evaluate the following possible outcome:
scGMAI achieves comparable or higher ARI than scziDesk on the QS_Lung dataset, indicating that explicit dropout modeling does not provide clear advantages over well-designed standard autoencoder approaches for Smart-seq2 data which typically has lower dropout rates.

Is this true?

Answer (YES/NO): NO